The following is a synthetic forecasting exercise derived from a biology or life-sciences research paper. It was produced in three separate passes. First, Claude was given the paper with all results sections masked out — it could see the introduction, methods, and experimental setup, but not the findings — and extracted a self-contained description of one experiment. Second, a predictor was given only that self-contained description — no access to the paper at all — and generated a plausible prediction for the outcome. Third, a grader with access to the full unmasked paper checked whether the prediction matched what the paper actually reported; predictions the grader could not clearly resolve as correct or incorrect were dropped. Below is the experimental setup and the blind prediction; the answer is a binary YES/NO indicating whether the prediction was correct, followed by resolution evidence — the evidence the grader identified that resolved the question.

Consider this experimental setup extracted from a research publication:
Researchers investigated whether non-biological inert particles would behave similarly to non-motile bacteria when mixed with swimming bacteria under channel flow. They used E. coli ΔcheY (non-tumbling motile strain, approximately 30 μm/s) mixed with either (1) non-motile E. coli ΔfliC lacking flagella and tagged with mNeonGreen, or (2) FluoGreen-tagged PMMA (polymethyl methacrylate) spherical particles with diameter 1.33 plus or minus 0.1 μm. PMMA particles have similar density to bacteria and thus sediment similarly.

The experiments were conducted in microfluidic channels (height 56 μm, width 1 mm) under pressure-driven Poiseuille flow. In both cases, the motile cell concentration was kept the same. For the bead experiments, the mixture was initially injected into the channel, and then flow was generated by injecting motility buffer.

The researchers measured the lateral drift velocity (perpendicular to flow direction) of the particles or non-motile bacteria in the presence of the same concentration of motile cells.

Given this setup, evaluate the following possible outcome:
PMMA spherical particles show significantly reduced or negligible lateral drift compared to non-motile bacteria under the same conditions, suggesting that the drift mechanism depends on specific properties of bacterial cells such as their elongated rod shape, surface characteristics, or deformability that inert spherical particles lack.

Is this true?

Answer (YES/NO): NO